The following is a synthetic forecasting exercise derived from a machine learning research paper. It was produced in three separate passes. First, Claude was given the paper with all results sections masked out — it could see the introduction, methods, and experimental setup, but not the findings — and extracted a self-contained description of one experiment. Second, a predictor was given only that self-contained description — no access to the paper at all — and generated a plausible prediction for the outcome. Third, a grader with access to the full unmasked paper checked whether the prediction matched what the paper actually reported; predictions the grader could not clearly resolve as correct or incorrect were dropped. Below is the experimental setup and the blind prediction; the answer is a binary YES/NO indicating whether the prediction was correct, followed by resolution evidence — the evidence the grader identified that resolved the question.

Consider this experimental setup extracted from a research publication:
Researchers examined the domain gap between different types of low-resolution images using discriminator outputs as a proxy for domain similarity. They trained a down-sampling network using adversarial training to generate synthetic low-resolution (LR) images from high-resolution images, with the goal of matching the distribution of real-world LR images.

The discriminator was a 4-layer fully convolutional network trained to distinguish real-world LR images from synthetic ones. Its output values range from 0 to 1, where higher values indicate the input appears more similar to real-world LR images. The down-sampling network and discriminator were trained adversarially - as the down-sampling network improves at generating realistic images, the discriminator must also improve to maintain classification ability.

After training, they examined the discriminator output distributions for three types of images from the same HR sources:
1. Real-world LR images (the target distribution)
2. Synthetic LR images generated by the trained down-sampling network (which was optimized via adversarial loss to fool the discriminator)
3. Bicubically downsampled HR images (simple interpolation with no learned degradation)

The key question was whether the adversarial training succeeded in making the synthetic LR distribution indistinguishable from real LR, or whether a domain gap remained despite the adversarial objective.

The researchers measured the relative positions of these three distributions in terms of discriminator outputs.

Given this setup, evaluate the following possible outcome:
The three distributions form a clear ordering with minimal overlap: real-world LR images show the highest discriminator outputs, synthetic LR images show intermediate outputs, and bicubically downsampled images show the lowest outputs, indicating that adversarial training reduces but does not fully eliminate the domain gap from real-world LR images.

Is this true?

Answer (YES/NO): YES